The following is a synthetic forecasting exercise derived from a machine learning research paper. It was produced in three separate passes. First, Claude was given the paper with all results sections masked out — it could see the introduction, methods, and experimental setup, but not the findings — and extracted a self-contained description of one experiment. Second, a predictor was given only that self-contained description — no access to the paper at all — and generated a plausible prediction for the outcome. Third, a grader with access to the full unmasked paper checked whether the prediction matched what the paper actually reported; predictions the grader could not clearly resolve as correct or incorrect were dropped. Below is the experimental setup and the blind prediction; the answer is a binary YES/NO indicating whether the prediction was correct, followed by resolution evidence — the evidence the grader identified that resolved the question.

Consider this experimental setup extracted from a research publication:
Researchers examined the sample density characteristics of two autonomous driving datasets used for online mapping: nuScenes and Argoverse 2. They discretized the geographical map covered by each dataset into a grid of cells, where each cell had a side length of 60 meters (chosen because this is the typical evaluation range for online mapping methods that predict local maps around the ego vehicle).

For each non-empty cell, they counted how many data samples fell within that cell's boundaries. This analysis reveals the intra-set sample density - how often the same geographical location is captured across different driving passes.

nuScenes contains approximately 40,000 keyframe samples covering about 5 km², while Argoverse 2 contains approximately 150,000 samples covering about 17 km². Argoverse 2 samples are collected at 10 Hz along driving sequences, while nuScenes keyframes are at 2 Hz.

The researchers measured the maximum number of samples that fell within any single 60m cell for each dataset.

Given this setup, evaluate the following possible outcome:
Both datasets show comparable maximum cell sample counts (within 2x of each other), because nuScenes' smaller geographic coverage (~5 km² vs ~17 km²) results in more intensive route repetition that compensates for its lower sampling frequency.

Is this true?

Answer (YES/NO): NO